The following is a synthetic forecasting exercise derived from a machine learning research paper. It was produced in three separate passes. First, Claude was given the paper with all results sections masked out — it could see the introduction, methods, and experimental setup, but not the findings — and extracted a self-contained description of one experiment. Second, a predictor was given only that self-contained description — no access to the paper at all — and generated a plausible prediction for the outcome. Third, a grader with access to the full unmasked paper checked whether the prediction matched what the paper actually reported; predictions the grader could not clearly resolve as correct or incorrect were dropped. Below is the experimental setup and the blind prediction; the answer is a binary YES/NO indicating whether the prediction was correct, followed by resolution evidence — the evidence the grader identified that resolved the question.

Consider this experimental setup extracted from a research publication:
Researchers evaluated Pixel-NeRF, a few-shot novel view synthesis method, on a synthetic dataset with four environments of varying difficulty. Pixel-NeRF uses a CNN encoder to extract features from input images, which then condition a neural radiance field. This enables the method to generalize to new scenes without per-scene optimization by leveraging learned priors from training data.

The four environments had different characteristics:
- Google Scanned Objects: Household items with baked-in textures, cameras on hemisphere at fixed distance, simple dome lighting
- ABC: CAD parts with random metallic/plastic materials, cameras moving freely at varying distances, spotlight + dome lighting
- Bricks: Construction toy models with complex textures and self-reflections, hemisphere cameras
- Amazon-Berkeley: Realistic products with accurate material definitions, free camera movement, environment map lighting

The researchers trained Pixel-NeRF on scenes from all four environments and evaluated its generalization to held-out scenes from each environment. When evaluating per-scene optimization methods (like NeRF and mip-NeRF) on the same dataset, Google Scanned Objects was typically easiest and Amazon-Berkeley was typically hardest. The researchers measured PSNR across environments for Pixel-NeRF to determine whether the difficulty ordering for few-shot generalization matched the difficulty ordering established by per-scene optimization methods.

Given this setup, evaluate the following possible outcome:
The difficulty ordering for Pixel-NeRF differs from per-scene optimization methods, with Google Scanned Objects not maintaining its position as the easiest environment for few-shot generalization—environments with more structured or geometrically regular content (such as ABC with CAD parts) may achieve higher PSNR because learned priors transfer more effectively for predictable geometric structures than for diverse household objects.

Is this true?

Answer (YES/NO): NO